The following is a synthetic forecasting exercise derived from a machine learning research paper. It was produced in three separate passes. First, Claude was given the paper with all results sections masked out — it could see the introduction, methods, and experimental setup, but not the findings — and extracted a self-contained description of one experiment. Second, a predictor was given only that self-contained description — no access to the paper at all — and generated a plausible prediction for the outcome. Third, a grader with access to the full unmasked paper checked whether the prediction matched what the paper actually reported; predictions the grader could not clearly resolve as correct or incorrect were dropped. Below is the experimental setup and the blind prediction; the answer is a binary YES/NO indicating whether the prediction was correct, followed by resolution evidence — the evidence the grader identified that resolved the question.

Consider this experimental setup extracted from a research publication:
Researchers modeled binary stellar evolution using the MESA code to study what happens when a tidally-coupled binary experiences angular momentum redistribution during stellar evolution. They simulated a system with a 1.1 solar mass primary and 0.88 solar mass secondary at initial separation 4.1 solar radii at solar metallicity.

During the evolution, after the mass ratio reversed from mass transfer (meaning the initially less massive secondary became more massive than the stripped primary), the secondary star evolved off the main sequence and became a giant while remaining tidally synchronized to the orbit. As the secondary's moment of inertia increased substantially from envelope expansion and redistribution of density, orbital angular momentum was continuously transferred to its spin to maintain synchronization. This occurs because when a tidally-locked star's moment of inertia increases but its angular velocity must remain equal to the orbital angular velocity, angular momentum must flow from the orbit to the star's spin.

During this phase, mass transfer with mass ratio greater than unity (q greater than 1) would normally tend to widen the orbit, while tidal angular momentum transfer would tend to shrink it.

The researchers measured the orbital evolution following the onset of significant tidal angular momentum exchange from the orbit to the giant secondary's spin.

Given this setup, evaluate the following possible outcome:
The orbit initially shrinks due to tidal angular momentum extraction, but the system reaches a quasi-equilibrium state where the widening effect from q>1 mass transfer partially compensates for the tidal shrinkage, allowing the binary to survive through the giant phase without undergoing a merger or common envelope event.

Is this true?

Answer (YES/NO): NO